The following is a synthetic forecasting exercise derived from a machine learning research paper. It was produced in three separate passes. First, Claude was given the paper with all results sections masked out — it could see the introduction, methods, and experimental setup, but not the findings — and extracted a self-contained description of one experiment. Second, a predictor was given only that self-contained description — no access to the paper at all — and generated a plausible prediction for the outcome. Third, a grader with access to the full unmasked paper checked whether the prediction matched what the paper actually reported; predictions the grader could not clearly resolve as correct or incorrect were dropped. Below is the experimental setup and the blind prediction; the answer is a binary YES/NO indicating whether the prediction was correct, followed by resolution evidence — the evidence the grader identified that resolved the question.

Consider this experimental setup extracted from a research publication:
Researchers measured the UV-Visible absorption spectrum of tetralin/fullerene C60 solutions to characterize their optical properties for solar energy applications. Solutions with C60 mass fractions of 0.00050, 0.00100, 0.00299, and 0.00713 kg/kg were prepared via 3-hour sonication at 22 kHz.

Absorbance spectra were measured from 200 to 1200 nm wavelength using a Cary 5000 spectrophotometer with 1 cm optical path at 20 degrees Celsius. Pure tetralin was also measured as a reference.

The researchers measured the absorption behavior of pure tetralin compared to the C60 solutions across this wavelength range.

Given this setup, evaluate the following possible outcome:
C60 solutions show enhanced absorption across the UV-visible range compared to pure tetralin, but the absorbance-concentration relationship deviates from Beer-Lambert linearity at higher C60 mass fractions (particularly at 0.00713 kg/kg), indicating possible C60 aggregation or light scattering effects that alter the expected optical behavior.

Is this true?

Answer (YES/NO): NO